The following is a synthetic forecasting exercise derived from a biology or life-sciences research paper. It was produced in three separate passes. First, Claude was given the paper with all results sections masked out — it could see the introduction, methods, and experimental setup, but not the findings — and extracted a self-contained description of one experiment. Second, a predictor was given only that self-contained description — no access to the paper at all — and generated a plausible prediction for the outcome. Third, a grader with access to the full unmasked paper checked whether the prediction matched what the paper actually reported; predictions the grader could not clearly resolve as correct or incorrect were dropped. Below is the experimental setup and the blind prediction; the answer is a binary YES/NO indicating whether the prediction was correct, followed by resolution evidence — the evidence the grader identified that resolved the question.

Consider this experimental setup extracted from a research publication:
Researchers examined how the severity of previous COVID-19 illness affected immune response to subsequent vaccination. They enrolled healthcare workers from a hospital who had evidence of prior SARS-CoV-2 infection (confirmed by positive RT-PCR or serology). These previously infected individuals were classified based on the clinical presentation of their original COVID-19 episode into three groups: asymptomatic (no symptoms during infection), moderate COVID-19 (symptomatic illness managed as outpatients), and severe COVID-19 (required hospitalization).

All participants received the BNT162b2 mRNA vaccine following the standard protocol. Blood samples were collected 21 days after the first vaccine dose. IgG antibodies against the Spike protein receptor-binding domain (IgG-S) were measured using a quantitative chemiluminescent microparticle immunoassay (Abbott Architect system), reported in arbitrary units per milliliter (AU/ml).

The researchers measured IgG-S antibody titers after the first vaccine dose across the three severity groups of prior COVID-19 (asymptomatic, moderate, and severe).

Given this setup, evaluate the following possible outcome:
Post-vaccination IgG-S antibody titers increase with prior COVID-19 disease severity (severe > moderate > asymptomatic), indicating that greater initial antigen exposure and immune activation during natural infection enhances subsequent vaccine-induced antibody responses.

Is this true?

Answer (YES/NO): YES